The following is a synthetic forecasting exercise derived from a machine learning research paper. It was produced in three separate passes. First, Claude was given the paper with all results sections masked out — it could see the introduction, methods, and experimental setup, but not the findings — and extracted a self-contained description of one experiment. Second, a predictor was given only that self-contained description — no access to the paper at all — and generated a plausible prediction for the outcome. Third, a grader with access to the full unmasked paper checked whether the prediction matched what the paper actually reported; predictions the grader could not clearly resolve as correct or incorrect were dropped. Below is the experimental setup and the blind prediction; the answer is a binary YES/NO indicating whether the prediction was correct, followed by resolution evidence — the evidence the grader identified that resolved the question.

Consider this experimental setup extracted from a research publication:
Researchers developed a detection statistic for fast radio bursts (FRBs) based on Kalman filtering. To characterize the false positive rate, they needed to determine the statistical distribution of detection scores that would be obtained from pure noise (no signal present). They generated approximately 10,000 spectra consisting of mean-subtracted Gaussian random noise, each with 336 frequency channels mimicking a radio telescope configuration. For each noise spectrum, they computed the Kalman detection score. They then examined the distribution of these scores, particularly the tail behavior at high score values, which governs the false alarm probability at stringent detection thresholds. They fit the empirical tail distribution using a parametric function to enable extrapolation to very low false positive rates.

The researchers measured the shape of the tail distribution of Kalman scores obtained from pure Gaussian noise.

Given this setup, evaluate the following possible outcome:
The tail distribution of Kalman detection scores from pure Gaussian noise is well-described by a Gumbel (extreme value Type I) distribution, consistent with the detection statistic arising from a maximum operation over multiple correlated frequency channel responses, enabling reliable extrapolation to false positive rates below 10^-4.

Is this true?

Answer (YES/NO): NO